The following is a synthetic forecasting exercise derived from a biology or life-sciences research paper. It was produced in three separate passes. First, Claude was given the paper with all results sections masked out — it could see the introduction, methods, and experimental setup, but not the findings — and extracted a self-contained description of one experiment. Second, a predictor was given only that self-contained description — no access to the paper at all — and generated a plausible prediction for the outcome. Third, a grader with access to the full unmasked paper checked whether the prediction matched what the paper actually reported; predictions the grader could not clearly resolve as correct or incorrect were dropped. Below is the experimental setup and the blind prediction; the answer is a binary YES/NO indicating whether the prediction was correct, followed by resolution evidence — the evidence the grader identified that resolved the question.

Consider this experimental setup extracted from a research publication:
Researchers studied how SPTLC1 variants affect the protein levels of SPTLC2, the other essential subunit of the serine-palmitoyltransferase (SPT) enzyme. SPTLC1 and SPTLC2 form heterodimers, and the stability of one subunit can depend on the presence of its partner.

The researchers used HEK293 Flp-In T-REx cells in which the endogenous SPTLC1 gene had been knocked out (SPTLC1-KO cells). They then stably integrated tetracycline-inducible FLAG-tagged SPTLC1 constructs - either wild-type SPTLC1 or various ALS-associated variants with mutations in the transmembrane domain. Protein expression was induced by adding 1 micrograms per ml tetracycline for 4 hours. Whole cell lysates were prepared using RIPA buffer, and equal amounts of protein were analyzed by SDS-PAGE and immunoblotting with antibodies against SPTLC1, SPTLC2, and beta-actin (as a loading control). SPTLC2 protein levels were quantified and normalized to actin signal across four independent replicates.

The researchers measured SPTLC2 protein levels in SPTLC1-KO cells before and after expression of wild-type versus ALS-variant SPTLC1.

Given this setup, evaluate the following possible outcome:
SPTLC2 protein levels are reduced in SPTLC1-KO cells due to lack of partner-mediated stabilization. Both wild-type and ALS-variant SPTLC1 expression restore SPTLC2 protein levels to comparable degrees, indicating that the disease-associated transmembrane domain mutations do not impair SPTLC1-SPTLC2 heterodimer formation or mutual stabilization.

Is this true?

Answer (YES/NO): NO